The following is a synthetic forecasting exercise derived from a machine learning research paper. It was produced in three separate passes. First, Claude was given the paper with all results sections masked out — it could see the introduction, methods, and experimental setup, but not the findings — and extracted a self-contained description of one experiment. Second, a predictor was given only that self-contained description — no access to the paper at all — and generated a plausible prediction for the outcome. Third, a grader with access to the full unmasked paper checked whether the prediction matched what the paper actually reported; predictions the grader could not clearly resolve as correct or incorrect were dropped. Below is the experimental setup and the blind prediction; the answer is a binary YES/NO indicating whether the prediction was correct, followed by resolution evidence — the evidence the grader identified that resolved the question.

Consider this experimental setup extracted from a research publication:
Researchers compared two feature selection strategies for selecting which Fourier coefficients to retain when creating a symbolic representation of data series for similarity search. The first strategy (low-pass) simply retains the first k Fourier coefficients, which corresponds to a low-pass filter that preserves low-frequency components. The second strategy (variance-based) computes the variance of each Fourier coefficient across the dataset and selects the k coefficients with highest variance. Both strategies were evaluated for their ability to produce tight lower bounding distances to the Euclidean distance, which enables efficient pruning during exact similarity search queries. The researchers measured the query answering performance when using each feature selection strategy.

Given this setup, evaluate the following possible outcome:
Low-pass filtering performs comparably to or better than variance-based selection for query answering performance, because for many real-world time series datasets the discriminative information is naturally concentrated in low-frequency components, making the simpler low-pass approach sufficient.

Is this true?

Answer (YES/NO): NO